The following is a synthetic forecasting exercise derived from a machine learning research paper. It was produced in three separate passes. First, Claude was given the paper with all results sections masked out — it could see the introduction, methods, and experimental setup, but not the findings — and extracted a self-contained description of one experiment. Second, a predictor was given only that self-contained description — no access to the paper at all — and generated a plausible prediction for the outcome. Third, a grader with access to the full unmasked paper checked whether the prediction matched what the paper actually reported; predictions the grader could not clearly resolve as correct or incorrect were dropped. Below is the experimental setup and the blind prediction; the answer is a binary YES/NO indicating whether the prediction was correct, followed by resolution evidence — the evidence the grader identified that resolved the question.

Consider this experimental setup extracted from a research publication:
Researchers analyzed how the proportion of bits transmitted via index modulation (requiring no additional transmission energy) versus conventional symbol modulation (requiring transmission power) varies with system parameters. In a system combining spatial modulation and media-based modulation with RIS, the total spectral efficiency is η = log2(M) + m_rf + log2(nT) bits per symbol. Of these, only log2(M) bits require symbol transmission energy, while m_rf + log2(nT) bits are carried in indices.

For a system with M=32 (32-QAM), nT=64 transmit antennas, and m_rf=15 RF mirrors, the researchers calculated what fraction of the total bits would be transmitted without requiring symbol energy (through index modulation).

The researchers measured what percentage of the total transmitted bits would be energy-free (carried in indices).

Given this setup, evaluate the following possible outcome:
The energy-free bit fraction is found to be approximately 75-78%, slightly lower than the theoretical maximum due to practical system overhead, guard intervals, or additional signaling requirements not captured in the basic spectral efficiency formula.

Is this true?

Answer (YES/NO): NO